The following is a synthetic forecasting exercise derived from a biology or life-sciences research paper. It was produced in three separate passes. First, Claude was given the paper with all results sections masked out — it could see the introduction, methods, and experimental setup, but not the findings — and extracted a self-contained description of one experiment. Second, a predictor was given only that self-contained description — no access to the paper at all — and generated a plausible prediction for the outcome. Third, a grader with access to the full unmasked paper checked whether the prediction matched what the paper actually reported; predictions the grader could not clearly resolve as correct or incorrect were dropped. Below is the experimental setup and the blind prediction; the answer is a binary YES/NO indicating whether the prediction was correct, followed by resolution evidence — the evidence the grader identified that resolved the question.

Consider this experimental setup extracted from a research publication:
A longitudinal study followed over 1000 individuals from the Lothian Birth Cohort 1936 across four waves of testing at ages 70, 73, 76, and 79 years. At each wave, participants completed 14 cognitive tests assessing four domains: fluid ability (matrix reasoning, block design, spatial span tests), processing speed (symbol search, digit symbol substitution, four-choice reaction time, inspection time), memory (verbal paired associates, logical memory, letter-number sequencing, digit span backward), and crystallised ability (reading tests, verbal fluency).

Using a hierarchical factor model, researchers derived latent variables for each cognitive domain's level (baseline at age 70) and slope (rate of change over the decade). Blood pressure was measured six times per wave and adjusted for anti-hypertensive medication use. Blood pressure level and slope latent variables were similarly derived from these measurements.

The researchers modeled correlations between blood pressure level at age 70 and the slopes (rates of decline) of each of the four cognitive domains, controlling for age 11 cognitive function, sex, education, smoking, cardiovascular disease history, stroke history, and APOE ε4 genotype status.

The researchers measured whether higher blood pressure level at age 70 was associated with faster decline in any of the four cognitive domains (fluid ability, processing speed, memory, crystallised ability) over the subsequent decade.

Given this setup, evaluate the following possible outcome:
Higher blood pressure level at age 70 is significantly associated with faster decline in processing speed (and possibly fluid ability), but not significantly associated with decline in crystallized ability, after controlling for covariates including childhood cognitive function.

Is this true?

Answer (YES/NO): NO